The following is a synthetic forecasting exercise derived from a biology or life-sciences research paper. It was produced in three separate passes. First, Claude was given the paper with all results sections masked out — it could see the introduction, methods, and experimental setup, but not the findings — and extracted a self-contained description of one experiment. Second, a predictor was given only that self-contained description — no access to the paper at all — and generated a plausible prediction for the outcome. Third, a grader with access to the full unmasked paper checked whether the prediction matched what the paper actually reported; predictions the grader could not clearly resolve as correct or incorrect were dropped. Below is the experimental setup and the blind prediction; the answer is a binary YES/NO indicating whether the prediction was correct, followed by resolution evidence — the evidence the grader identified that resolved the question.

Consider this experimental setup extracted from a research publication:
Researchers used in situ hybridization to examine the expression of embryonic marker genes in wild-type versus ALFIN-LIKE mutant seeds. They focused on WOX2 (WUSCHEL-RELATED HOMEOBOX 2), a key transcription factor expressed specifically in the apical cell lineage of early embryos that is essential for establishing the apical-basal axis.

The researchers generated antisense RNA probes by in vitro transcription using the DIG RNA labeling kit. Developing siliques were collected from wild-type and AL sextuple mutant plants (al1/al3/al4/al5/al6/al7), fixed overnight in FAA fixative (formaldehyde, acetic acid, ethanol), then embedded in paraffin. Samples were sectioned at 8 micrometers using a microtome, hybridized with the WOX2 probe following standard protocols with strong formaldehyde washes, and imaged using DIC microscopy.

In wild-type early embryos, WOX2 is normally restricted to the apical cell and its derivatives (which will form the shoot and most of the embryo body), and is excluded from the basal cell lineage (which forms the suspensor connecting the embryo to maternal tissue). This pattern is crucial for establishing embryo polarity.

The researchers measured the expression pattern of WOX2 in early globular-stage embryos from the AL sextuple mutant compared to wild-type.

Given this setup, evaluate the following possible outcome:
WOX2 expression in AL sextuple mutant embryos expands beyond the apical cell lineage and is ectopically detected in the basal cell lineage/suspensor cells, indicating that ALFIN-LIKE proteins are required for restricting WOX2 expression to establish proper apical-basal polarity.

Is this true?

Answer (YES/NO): YES